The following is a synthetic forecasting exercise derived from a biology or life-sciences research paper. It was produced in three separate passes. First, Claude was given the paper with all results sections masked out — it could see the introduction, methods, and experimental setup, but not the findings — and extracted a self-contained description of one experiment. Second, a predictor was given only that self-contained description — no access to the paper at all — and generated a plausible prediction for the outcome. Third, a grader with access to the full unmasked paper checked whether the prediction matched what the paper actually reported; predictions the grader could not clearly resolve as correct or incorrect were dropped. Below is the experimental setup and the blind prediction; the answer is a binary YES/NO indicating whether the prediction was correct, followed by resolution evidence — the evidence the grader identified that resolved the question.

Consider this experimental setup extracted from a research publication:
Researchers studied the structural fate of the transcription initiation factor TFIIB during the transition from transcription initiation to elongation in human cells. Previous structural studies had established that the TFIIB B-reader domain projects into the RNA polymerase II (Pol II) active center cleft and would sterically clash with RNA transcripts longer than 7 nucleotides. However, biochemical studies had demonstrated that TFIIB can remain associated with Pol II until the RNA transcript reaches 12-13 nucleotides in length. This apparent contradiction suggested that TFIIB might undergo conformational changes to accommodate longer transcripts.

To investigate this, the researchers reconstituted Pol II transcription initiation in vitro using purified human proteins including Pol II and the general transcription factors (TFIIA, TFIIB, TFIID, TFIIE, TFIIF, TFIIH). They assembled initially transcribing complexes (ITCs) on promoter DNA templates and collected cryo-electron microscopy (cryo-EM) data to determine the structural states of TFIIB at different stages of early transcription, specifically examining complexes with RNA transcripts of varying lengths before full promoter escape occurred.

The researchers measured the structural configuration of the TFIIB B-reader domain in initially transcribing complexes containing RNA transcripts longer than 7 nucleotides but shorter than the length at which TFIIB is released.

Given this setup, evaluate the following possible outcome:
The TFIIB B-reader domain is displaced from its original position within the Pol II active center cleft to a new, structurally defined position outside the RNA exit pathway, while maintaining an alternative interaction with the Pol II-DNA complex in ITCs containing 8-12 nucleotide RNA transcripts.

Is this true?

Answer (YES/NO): NO